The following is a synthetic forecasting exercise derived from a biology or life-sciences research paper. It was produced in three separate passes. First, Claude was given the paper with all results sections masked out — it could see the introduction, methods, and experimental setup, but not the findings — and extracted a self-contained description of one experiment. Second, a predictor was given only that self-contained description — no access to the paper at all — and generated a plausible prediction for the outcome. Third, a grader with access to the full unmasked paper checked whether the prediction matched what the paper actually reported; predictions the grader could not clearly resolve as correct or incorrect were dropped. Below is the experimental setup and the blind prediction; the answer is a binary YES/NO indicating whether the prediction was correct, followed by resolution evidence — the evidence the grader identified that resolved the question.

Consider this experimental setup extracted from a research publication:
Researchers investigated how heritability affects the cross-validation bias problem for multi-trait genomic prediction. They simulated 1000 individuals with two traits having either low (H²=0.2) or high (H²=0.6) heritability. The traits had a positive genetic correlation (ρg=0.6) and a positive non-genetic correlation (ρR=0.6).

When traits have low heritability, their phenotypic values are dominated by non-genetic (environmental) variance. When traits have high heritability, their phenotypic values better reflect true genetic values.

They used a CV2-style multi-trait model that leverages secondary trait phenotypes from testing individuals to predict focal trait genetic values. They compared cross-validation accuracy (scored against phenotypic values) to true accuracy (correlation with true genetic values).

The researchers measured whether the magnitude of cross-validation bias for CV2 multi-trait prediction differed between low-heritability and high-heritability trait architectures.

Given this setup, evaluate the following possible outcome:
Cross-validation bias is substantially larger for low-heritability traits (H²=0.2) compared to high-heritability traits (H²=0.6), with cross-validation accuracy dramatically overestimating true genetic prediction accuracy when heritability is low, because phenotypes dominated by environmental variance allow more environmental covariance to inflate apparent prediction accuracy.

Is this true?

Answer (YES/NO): NO